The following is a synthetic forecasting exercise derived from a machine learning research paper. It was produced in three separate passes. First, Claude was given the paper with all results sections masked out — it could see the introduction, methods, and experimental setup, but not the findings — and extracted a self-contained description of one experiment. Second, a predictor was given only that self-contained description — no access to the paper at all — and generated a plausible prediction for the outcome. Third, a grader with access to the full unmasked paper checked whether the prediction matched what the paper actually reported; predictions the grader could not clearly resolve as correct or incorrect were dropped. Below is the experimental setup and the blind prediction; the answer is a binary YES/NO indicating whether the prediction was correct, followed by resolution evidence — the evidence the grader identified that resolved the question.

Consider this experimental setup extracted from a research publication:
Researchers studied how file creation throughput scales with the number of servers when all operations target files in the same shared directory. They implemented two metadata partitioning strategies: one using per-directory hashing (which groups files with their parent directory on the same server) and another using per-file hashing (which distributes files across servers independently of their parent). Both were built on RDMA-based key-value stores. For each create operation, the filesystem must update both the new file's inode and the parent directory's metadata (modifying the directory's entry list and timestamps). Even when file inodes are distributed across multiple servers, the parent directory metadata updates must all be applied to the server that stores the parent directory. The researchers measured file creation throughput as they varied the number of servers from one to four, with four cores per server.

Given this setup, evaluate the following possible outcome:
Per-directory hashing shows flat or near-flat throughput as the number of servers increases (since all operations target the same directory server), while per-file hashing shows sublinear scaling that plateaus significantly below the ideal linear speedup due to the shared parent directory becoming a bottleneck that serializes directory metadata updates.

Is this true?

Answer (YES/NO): NO